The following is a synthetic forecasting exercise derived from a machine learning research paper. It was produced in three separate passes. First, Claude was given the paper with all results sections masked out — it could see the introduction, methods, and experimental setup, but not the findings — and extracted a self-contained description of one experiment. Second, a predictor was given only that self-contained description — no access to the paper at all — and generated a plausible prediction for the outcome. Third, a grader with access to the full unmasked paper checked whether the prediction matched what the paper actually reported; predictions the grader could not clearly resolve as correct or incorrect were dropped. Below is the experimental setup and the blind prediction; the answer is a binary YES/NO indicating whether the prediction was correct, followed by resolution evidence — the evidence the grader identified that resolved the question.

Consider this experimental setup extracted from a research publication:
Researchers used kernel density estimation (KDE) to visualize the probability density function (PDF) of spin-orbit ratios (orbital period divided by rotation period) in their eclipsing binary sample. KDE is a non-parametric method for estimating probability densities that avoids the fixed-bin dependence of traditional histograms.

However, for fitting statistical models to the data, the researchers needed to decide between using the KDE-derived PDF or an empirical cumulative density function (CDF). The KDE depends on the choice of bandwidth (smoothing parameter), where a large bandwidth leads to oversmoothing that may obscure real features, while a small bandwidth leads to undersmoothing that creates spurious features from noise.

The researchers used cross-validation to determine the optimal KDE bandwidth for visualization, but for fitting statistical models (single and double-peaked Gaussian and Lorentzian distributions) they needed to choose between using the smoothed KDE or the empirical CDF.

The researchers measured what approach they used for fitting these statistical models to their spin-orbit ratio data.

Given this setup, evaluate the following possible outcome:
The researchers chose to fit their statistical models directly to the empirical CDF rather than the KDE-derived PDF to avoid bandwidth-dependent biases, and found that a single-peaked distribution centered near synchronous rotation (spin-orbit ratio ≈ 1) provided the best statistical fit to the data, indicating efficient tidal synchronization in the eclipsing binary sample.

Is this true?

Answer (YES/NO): NO